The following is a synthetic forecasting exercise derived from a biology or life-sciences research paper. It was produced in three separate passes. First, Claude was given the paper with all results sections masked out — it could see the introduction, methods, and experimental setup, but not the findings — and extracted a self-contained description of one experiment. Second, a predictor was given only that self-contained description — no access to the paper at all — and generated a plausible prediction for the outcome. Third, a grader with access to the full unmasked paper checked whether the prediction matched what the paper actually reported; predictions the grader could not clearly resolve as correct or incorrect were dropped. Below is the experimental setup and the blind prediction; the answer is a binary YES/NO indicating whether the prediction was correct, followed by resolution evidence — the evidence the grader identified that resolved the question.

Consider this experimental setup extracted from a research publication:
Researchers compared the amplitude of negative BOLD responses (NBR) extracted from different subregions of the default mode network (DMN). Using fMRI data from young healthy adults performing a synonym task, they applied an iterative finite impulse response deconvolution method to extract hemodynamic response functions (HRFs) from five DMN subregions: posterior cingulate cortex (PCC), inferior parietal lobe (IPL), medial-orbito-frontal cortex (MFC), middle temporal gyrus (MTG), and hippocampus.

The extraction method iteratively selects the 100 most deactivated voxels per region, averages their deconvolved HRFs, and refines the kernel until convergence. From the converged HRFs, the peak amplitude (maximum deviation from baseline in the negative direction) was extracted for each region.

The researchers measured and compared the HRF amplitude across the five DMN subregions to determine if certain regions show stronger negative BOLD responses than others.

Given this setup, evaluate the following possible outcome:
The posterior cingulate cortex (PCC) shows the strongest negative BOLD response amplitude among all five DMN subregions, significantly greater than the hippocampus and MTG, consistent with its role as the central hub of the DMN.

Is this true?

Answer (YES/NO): NO